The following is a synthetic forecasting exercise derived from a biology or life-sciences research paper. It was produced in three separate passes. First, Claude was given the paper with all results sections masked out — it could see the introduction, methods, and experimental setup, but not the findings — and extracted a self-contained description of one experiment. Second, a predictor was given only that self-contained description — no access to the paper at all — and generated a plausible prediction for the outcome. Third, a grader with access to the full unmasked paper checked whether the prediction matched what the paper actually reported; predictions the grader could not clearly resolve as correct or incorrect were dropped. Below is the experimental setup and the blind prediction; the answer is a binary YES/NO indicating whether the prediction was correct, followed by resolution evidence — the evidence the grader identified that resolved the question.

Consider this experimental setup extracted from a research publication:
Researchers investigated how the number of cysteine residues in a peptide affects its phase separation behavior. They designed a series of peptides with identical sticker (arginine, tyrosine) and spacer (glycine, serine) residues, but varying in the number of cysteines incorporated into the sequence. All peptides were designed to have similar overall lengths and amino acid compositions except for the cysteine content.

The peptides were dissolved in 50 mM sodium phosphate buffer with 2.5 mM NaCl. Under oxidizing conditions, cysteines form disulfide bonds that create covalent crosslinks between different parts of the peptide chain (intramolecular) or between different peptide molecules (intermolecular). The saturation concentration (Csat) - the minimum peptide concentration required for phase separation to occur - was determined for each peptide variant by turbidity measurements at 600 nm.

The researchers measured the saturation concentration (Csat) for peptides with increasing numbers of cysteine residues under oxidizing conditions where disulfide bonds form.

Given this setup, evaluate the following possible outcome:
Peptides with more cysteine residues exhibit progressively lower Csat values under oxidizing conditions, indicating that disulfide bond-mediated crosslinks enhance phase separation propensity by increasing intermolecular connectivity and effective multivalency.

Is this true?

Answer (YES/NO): YES